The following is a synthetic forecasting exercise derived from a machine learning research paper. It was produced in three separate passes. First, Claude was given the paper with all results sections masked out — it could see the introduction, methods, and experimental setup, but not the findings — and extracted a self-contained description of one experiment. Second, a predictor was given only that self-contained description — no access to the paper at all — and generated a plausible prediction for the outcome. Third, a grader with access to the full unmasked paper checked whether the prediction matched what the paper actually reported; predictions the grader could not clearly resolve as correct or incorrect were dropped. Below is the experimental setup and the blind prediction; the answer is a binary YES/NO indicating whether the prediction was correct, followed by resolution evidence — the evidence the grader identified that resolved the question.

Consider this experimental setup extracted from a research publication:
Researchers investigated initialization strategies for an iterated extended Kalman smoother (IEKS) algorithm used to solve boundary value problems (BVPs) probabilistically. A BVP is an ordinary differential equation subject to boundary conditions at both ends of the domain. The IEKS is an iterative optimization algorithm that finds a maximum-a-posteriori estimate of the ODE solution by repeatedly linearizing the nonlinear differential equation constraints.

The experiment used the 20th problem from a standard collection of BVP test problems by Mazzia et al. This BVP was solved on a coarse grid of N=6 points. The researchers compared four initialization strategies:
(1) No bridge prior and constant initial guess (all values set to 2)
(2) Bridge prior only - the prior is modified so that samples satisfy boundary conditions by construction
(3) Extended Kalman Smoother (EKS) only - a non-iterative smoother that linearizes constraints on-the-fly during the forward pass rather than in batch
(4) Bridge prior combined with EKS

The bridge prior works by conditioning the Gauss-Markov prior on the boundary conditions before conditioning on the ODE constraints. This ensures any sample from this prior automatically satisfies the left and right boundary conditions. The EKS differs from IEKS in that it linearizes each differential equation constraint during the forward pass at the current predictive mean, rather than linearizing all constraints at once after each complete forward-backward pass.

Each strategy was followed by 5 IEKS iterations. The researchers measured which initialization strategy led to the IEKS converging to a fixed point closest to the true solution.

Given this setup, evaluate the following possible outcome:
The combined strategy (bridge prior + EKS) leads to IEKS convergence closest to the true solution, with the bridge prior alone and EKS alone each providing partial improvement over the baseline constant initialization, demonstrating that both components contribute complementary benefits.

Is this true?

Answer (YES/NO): YES